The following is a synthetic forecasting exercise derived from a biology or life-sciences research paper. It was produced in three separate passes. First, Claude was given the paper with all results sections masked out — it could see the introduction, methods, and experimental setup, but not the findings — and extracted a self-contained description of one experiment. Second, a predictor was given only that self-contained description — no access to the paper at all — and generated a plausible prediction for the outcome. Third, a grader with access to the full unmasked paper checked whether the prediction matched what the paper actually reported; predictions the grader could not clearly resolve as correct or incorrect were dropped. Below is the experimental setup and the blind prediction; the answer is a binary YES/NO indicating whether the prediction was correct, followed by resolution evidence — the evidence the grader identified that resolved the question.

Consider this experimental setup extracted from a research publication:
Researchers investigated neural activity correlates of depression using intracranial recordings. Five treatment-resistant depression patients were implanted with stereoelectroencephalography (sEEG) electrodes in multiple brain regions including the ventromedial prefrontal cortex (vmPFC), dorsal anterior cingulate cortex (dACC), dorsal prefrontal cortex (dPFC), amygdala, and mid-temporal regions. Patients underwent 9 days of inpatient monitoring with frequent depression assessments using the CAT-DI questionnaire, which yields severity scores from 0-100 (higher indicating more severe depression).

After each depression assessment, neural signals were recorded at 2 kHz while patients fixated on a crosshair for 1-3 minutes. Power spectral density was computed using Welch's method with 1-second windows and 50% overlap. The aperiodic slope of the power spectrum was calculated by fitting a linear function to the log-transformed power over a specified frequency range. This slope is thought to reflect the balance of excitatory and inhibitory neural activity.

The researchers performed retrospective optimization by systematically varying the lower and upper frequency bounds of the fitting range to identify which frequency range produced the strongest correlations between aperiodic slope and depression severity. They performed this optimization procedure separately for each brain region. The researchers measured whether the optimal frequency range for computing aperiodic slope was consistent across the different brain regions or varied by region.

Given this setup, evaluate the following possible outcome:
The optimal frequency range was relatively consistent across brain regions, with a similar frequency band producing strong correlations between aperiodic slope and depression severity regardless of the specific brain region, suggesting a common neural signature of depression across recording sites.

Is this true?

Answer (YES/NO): YES